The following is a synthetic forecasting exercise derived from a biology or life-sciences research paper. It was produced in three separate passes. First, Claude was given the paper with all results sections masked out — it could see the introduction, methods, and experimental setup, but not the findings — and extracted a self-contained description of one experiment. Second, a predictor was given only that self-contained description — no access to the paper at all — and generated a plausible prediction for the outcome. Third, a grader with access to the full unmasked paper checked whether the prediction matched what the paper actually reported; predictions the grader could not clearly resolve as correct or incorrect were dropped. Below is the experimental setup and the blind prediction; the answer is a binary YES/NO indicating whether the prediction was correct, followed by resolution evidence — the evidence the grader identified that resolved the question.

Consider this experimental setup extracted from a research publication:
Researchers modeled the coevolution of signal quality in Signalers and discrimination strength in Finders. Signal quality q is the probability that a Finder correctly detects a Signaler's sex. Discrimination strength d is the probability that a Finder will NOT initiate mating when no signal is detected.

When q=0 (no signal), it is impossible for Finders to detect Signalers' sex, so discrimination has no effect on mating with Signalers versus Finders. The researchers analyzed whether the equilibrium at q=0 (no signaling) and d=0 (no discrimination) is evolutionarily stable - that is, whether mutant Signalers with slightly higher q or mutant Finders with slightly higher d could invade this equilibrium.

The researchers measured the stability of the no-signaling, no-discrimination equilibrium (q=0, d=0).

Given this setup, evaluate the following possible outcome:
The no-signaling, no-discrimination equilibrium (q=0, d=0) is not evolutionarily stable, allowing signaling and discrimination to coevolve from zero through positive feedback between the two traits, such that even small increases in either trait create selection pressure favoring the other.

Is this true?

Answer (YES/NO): NO